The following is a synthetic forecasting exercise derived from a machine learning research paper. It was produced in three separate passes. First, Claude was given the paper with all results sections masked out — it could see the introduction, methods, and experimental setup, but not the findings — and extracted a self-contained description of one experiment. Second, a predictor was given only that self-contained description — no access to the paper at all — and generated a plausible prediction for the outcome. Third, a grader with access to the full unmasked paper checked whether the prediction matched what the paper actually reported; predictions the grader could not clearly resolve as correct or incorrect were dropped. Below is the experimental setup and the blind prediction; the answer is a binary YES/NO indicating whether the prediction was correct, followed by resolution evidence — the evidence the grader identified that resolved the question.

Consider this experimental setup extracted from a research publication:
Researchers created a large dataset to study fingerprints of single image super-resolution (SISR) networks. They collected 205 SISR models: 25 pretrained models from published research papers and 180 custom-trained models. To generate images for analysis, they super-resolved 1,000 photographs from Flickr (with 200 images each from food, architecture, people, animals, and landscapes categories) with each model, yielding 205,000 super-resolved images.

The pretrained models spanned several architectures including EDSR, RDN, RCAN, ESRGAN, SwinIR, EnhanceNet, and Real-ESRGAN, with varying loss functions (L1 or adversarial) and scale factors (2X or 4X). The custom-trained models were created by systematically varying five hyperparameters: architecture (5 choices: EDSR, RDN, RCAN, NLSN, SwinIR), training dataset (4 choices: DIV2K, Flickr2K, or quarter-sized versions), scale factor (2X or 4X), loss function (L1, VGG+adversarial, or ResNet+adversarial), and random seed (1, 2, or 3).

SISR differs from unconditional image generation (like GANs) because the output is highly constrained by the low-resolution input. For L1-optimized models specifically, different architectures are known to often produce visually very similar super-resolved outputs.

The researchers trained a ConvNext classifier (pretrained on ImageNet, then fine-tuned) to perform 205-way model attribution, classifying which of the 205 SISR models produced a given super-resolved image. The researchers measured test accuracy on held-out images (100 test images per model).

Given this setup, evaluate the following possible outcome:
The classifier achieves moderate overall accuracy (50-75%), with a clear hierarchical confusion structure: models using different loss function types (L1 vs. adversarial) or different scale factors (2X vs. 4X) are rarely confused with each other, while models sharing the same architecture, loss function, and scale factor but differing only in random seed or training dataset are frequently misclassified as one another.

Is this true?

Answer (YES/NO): NO